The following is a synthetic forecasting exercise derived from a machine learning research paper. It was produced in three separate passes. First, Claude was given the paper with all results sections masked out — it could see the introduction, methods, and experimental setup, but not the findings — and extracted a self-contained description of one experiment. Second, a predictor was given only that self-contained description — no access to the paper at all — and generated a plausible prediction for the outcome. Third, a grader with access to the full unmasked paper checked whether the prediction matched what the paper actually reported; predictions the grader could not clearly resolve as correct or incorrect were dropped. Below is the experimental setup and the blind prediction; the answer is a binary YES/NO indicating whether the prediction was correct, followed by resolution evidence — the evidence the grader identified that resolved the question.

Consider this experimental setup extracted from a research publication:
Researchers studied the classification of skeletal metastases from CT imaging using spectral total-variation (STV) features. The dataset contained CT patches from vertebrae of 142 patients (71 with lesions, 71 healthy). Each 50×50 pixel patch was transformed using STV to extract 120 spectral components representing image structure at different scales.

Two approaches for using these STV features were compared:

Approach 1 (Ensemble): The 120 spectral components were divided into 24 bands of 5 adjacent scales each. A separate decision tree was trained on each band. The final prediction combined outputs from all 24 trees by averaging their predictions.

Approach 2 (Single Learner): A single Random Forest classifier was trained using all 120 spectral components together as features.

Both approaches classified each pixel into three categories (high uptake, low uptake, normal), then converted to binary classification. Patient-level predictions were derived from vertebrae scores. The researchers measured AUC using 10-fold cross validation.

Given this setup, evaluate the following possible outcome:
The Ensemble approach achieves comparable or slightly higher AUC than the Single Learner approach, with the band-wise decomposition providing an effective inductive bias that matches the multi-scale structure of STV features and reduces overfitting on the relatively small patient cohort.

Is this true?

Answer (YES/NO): NO